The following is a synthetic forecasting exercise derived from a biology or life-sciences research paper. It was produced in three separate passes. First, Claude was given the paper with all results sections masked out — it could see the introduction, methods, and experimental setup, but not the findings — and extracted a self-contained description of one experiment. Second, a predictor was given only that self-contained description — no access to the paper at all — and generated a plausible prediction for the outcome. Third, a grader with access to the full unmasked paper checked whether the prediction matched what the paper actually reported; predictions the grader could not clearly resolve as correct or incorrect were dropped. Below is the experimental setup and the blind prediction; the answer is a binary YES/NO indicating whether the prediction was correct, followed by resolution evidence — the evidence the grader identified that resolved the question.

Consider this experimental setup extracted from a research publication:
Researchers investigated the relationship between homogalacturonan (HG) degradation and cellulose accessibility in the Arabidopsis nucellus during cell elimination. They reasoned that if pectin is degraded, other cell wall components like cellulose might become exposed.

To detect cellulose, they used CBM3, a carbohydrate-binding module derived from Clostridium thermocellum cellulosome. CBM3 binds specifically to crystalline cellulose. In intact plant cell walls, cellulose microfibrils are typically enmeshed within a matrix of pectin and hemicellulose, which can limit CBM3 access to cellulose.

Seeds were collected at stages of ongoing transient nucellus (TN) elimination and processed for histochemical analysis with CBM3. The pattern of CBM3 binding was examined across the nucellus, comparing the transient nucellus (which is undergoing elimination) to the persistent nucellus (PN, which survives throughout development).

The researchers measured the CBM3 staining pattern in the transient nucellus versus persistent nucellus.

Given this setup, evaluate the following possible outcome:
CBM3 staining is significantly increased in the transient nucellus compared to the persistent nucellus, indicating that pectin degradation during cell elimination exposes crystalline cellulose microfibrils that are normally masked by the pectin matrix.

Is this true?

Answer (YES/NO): YES